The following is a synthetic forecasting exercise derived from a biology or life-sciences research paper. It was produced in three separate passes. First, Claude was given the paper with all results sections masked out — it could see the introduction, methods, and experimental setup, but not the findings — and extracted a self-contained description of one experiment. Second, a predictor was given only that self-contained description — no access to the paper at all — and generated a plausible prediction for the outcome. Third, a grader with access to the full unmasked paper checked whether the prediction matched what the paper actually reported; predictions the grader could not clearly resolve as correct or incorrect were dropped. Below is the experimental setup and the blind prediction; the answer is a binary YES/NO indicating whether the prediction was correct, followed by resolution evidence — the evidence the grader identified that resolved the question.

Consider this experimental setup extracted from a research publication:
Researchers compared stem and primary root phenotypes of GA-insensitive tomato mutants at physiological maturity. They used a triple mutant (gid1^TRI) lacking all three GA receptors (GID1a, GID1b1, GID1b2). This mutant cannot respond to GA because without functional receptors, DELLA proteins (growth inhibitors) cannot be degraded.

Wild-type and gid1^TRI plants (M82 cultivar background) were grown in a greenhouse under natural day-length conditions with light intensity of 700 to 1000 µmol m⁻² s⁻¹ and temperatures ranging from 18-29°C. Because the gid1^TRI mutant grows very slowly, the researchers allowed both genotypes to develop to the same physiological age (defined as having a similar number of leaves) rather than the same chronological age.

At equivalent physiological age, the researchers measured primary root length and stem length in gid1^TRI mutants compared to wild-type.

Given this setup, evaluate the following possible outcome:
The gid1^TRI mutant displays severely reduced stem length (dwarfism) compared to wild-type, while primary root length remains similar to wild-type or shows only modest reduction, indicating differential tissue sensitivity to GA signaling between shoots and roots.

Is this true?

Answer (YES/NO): YES